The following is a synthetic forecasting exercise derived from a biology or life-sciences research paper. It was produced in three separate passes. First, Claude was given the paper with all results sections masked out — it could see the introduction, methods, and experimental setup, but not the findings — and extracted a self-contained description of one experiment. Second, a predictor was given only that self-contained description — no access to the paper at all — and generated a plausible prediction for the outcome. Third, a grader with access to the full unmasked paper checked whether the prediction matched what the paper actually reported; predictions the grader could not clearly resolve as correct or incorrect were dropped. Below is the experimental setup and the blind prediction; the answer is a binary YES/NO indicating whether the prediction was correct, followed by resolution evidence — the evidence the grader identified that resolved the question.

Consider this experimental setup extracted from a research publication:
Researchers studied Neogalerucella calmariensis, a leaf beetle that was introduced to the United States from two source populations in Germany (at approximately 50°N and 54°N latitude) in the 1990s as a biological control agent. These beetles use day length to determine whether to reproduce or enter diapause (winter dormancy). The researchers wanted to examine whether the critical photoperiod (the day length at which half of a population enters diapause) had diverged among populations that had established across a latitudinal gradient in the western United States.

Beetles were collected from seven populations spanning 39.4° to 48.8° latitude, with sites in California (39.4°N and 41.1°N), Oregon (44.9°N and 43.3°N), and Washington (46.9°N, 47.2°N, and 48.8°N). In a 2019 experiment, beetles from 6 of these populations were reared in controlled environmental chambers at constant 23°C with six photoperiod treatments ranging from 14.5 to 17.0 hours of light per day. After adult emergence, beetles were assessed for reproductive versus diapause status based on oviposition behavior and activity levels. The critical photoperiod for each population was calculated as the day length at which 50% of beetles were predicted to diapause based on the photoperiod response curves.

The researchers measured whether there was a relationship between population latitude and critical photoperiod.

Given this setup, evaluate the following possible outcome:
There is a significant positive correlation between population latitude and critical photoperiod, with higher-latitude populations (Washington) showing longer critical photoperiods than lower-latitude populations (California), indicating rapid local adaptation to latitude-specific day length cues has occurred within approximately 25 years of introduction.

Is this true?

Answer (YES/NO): NO